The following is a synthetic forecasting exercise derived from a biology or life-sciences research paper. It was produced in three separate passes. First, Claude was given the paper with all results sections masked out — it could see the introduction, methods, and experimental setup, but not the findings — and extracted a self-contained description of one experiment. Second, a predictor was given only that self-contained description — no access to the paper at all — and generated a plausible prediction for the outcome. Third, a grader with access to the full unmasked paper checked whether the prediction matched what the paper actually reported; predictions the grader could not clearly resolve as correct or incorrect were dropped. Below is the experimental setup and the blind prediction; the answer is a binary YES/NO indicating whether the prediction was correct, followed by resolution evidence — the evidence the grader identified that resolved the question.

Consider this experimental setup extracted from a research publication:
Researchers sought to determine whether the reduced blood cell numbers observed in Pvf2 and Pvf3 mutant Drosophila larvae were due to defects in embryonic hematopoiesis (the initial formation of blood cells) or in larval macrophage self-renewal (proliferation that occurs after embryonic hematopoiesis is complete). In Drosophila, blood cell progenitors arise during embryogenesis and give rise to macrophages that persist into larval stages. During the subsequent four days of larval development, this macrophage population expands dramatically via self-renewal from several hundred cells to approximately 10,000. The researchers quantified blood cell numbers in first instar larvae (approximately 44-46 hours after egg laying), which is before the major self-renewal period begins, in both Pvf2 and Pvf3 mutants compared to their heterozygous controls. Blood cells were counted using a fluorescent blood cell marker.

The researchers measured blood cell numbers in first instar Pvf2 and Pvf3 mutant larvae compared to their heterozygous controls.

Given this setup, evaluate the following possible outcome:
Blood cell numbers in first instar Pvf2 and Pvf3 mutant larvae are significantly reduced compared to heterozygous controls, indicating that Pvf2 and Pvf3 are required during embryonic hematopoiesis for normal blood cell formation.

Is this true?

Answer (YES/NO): NO